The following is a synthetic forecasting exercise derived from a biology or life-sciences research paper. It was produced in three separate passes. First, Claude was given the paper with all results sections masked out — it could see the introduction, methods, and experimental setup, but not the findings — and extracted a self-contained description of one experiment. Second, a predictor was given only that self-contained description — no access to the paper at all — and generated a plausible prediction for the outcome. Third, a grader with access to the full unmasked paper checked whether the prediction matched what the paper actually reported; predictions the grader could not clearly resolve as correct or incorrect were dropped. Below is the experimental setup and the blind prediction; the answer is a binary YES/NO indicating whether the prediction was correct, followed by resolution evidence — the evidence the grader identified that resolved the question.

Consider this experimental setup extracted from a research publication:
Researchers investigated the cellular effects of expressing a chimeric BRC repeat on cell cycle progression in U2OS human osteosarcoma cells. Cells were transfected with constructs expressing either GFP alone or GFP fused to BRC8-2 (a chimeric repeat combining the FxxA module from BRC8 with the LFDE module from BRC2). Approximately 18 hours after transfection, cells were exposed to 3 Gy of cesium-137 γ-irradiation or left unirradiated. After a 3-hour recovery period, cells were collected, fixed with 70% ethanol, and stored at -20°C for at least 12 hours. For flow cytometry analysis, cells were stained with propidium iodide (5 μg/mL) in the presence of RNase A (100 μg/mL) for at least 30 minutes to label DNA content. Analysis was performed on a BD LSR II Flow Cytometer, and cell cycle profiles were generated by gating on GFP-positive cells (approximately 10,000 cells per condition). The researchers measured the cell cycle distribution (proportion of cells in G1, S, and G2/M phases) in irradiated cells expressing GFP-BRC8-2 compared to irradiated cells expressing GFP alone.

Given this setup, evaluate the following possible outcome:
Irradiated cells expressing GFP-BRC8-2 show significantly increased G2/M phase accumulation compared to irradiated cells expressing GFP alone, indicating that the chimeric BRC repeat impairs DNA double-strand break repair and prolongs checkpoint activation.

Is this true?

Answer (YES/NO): NO